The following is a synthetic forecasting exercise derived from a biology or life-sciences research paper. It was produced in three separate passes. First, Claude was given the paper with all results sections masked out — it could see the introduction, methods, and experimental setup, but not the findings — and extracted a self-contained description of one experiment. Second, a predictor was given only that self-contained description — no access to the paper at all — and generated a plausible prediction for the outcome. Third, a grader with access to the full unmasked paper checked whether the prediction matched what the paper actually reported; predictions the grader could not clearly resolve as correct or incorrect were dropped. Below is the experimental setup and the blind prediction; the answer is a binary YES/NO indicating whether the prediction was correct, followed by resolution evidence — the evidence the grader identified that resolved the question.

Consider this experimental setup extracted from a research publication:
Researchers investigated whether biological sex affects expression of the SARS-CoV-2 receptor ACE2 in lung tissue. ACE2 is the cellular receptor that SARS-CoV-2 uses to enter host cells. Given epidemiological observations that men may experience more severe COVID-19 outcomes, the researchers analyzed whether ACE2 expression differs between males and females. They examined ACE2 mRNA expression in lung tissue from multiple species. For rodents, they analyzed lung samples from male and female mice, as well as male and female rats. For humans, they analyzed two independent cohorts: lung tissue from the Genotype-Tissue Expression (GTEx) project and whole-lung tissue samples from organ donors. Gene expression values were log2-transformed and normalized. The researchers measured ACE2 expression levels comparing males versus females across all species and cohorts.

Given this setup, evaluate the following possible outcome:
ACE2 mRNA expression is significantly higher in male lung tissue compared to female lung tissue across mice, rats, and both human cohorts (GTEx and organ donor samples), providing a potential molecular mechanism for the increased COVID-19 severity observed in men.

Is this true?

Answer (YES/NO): NO